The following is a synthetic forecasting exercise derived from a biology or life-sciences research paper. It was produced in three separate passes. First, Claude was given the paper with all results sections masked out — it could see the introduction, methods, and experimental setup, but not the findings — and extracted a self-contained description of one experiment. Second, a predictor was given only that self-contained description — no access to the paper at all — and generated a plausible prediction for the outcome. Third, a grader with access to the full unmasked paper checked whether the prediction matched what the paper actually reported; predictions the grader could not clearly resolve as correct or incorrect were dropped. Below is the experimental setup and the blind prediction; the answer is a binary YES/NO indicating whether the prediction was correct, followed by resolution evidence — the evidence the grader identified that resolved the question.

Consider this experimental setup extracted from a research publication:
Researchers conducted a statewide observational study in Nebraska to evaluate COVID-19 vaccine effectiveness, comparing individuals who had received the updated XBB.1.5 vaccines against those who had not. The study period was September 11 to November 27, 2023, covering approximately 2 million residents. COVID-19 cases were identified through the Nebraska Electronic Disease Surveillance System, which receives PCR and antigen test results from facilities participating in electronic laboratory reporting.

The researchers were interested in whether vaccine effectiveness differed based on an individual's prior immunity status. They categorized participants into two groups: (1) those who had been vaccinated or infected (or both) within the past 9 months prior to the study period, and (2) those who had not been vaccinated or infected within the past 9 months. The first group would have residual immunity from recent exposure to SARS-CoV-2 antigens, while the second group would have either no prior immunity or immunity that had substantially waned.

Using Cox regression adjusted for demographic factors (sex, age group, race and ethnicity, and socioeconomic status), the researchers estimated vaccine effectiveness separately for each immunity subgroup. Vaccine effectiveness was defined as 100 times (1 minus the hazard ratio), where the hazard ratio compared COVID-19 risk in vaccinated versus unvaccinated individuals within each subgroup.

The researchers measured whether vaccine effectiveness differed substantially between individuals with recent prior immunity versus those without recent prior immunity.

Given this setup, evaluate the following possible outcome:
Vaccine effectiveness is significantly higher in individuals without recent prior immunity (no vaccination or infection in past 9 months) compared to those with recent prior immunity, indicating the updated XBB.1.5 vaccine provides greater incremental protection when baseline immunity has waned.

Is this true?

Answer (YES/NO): NO